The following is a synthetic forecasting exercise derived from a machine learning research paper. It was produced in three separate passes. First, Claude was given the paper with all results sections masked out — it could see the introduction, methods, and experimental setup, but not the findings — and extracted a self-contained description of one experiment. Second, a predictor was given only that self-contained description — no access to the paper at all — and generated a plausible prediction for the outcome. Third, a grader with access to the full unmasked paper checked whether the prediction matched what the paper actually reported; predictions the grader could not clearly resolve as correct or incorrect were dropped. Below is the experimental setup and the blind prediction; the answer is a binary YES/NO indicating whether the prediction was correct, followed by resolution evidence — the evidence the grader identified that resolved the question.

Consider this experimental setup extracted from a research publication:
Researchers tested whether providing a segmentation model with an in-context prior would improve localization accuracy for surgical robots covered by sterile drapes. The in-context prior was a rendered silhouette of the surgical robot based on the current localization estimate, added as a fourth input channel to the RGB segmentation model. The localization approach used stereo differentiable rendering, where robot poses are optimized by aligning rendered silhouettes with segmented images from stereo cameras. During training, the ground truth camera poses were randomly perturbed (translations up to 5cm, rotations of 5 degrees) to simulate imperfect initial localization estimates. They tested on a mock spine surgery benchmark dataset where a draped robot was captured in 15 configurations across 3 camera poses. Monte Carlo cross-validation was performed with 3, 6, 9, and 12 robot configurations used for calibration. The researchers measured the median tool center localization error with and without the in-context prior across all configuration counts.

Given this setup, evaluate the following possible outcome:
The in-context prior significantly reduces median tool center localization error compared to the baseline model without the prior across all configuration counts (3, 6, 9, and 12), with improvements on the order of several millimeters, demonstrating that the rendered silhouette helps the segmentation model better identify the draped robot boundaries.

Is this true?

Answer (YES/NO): NO